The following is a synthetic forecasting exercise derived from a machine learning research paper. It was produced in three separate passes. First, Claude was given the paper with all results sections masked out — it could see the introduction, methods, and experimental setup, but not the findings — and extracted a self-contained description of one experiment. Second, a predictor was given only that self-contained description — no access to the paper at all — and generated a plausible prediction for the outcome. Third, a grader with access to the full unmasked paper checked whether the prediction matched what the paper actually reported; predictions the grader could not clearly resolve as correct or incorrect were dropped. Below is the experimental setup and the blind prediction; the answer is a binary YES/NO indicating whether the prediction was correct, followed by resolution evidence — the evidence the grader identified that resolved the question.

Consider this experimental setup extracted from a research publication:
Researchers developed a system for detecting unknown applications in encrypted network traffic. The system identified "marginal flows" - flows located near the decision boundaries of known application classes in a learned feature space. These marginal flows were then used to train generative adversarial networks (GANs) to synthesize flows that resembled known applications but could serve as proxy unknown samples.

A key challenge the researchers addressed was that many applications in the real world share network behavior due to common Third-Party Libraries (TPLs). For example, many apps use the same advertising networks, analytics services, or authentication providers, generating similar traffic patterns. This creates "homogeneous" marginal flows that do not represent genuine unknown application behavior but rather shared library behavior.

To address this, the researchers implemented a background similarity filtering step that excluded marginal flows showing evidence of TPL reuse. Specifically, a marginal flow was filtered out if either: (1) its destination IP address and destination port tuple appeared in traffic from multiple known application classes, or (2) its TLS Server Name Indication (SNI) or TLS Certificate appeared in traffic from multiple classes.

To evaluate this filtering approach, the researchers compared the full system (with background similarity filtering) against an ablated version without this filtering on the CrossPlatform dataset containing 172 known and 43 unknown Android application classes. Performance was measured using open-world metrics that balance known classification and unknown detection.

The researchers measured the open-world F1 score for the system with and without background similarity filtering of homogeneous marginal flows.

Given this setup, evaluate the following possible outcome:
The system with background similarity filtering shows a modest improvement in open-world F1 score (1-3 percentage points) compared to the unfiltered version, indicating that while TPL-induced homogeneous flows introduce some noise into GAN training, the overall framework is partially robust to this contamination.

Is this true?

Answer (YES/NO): NO